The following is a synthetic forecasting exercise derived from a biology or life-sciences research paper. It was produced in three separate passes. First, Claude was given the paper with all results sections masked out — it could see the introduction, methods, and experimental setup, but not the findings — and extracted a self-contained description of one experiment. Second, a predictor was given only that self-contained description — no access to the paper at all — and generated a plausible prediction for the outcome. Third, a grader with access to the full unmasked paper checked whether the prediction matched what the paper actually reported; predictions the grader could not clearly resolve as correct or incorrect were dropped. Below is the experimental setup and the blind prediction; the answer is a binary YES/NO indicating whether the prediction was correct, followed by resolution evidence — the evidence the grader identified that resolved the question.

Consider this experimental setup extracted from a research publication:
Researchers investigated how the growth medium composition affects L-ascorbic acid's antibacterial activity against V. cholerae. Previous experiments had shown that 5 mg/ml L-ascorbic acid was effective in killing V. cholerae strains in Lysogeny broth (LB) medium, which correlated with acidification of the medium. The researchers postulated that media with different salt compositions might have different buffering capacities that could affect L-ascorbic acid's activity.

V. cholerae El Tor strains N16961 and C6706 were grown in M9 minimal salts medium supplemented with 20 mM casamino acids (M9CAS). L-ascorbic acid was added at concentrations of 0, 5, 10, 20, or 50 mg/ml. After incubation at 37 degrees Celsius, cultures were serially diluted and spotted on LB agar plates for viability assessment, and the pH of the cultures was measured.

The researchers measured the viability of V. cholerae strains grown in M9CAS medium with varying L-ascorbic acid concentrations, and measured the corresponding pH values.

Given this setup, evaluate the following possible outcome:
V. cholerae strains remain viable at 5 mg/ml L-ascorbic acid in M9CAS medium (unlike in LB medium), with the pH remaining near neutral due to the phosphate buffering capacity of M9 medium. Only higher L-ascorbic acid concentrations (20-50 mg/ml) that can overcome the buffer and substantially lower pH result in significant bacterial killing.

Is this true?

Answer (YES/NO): YES